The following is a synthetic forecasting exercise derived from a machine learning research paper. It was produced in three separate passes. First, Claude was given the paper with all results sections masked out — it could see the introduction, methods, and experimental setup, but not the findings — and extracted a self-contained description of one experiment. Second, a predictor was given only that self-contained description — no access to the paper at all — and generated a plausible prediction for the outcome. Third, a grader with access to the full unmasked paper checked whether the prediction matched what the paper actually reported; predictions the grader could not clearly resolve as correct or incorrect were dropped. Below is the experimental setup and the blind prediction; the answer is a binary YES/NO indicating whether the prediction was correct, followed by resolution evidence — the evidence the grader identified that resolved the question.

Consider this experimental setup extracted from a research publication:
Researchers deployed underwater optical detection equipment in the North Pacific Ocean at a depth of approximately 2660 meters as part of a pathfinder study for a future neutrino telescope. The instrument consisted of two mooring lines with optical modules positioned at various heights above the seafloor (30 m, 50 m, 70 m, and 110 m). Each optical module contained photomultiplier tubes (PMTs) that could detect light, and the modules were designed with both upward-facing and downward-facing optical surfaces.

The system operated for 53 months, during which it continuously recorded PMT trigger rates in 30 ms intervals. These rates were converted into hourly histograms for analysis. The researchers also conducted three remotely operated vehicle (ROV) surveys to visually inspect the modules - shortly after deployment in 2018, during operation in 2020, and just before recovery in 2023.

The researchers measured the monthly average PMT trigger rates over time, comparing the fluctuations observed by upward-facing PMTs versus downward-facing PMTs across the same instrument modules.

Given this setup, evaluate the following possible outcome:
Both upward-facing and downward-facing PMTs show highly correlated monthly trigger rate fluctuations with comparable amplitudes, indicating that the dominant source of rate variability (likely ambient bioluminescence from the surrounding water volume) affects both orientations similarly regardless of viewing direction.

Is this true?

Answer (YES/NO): YES